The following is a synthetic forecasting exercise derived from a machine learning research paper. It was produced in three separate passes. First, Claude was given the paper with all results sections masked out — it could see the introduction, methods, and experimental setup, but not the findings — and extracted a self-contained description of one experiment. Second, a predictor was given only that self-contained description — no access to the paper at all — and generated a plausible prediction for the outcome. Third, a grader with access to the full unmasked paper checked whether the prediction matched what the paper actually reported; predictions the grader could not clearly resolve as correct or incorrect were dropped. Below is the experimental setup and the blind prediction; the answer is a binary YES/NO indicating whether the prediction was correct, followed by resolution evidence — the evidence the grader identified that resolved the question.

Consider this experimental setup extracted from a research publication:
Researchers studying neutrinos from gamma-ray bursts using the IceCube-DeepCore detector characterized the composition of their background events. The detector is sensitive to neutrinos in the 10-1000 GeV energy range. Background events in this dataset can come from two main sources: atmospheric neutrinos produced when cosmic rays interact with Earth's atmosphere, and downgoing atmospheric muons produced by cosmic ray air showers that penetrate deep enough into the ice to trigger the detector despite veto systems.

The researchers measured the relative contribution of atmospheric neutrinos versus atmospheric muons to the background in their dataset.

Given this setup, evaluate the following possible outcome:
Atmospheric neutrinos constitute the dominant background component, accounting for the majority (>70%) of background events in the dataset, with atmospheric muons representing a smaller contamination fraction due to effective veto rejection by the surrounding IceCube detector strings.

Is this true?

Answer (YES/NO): NO